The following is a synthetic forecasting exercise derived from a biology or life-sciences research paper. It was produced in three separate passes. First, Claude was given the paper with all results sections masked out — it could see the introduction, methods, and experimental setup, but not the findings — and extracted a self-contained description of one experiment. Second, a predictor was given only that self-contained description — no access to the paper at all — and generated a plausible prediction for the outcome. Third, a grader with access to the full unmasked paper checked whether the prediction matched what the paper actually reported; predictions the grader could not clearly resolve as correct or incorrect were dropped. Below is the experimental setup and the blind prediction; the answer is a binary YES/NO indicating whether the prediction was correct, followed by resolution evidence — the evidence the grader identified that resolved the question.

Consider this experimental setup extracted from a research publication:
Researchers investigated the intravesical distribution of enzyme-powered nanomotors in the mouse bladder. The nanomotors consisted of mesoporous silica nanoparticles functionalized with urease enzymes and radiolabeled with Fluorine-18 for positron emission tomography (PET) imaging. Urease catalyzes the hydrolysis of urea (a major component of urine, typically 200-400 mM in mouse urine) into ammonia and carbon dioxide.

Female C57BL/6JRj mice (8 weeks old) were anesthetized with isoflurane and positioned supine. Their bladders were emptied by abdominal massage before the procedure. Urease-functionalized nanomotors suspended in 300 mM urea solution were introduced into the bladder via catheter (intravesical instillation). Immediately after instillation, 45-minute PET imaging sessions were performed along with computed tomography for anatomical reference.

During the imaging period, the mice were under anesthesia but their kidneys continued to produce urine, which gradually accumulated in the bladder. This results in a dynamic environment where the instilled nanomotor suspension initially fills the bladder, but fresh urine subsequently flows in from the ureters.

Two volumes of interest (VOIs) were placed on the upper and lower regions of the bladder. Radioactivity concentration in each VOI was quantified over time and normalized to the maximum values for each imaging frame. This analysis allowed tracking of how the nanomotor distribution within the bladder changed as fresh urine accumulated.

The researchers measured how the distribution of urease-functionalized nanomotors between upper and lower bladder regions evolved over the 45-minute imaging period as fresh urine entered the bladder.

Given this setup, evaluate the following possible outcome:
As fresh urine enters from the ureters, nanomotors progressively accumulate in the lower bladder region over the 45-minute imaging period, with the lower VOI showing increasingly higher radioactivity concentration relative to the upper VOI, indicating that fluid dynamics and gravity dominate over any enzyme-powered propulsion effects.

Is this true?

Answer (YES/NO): NO